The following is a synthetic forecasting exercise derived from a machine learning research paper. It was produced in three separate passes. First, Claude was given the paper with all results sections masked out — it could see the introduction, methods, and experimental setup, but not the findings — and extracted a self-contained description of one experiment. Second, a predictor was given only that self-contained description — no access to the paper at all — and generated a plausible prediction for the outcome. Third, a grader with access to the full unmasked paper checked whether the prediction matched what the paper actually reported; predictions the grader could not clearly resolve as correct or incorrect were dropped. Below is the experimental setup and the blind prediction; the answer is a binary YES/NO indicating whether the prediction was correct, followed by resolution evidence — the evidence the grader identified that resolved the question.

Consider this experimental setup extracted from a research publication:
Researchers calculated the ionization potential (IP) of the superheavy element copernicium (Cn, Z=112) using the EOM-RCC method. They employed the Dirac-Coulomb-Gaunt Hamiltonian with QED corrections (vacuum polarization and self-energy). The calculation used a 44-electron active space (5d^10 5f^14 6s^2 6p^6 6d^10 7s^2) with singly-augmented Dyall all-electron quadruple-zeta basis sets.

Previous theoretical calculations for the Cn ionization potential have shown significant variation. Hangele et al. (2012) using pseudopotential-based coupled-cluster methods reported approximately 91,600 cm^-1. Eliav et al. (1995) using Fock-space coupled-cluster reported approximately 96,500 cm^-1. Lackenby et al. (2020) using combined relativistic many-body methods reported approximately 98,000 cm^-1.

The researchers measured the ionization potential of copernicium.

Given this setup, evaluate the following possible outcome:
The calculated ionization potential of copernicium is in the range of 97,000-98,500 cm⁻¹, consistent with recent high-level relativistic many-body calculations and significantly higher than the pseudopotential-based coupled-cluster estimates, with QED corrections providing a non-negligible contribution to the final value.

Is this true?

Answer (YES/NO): NO